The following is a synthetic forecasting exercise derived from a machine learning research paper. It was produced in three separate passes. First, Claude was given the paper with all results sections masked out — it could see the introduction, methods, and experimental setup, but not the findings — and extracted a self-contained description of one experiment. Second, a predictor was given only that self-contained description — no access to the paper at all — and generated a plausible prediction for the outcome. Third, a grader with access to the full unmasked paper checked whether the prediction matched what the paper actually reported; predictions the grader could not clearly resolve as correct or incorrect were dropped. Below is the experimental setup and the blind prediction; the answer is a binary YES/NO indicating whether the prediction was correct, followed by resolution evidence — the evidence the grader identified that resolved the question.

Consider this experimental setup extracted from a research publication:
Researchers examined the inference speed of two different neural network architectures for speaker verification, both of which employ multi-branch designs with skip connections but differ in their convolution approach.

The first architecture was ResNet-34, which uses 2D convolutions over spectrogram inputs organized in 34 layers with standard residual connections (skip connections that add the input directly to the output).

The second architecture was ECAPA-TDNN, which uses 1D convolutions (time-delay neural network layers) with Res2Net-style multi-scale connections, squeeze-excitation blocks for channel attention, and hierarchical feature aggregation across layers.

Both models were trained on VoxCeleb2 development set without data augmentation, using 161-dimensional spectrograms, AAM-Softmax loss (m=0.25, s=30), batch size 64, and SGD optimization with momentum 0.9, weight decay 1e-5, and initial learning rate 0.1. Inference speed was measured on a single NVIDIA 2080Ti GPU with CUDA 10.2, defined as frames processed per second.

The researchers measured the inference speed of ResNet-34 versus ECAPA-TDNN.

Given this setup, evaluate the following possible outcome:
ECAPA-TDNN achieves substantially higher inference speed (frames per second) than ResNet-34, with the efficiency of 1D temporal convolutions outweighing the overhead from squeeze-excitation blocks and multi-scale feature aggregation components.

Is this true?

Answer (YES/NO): NO